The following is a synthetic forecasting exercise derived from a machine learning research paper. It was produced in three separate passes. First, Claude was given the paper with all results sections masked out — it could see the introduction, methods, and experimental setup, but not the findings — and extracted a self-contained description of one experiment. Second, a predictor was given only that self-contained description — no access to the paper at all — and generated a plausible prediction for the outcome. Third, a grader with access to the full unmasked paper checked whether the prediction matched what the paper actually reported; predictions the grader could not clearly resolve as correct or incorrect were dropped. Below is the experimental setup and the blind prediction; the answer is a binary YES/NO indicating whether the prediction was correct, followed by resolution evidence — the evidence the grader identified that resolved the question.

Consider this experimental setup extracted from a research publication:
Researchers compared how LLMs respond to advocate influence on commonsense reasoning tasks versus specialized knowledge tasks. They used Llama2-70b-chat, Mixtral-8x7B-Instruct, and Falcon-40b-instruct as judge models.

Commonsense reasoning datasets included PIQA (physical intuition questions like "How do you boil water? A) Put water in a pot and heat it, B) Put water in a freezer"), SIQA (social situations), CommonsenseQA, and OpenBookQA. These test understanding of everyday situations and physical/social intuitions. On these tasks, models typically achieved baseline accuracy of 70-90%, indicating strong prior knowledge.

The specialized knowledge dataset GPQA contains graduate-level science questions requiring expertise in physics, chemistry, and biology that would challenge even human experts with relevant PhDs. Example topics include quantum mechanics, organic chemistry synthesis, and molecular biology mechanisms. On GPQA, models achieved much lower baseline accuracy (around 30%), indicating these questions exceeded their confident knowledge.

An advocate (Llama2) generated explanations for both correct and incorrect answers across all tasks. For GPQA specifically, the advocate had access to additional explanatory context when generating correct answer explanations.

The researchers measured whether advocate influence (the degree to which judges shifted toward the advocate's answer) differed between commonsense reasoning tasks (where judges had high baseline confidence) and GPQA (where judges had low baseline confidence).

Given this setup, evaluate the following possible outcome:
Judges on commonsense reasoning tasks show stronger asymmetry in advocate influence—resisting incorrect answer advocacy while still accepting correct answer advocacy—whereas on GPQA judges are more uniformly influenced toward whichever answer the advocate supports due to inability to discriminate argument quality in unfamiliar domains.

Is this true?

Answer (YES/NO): YES